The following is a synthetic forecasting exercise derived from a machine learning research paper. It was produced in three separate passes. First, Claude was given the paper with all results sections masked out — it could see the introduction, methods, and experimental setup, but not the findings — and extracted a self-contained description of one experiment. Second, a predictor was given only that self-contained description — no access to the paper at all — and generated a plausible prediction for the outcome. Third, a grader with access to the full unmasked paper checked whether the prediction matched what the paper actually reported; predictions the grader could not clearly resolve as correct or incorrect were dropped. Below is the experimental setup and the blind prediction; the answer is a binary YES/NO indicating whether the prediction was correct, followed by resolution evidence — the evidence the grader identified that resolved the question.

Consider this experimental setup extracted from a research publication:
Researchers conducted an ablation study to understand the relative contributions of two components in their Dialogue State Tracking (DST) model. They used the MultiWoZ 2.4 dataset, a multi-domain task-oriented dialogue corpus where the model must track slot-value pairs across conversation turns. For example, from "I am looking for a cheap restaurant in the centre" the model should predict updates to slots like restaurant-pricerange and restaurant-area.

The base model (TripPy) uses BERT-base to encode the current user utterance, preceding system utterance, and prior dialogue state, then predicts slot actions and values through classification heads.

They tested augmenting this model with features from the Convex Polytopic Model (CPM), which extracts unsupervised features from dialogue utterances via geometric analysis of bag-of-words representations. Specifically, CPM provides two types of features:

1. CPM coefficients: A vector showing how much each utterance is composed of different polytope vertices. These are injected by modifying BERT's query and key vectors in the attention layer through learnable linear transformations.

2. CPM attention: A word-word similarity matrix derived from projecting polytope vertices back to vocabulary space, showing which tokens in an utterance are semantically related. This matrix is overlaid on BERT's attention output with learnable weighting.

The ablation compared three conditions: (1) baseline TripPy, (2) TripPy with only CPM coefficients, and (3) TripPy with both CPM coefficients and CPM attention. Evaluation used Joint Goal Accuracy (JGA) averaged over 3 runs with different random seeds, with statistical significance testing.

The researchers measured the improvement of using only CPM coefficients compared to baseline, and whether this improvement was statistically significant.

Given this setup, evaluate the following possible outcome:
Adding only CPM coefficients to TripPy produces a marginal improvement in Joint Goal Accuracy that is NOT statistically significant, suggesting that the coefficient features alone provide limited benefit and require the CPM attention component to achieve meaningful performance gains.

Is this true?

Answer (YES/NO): YES